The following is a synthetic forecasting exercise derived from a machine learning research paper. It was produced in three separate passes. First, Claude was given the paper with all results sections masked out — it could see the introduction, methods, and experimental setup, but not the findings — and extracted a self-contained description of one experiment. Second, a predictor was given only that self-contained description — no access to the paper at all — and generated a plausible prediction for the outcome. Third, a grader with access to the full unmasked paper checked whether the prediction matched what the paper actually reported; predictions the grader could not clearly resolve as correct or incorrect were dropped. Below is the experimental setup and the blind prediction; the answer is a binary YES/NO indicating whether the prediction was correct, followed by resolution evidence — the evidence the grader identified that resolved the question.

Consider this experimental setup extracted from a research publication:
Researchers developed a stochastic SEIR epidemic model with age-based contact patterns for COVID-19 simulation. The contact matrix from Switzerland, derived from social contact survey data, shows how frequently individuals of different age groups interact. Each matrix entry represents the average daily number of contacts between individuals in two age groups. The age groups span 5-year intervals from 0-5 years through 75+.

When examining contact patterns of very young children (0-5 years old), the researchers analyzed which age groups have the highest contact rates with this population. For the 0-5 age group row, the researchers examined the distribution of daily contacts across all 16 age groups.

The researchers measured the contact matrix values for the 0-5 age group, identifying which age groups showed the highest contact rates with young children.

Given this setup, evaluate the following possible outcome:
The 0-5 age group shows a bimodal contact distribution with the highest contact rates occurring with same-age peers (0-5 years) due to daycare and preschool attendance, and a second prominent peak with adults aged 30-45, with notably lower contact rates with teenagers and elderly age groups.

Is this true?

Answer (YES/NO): NO